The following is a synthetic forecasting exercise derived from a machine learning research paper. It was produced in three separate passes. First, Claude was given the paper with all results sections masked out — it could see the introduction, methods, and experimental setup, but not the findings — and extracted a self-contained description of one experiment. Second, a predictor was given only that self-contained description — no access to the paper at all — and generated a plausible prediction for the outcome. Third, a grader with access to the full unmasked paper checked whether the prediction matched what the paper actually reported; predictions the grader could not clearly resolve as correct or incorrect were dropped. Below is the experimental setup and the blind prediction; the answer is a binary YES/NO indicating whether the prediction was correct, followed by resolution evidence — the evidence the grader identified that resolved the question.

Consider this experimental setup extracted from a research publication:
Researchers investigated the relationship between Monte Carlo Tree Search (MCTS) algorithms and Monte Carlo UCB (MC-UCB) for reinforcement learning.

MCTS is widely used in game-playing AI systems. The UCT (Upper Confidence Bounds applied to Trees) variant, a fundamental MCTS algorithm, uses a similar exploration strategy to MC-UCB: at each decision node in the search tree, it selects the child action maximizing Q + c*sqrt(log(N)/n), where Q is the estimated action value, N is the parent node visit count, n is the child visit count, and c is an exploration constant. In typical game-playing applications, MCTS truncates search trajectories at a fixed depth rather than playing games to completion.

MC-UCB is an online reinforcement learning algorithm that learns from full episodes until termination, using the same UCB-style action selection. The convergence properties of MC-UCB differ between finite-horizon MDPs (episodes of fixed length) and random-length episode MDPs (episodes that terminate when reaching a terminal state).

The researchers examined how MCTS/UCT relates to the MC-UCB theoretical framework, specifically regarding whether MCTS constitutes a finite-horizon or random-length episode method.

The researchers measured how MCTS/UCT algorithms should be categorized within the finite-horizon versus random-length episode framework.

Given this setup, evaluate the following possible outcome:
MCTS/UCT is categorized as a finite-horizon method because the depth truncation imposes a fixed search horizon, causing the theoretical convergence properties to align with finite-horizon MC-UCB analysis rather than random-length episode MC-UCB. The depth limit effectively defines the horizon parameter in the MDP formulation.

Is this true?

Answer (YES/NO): YES